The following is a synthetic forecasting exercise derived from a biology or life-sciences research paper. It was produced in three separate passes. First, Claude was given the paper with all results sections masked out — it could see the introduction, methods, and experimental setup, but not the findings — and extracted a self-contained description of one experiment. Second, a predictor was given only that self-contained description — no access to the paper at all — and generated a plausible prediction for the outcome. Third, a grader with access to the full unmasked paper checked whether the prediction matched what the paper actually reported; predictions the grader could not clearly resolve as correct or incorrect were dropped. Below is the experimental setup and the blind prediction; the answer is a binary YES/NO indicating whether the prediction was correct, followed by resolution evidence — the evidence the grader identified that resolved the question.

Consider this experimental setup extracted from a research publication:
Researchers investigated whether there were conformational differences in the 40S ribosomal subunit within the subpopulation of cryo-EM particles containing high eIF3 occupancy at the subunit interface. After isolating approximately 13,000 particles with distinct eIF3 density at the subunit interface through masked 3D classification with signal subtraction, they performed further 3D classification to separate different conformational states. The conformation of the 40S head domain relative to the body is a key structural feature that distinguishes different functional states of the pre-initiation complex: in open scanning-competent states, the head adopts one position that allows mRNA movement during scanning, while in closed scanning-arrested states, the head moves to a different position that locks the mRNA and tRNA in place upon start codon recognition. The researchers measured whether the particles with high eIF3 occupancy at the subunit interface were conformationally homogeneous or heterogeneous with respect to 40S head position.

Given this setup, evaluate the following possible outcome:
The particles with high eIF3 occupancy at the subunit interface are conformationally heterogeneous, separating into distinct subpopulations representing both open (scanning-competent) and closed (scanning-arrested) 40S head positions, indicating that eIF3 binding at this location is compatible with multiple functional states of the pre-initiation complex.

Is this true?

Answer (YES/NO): NO